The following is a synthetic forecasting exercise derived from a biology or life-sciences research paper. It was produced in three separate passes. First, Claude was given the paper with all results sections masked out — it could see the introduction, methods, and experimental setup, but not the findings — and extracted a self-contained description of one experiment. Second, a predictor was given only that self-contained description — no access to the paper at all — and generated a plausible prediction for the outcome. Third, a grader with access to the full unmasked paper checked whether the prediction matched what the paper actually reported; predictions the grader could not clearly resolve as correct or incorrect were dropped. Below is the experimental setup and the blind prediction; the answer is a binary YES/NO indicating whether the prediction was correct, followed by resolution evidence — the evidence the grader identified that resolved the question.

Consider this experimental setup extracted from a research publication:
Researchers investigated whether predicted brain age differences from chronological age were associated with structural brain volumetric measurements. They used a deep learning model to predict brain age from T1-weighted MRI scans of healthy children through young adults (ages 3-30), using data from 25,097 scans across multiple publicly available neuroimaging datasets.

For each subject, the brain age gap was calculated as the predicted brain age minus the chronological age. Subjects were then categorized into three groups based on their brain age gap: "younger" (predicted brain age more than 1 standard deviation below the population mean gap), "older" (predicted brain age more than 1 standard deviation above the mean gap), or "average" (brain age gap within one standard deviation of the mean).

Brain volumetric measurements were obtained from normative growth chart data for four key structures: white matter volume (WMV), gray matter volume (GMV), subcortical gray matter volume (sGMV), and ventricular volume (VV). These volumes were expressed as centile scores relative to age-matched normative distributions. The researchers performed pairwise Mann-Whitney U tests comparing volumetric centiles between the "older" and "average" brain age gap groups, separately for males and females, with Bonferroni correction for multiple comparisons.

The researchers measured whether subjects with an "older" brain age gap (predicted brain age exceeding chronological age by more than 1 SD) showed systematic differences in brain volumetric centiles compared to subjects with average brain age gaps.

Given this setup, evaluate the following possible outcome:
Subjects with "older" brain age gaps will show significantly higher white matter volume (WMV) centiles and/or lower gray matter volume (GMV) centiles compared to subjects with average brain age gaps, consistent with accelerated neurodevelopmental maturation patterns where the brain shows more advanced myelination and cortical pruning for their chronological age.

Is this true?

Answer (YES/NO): YES